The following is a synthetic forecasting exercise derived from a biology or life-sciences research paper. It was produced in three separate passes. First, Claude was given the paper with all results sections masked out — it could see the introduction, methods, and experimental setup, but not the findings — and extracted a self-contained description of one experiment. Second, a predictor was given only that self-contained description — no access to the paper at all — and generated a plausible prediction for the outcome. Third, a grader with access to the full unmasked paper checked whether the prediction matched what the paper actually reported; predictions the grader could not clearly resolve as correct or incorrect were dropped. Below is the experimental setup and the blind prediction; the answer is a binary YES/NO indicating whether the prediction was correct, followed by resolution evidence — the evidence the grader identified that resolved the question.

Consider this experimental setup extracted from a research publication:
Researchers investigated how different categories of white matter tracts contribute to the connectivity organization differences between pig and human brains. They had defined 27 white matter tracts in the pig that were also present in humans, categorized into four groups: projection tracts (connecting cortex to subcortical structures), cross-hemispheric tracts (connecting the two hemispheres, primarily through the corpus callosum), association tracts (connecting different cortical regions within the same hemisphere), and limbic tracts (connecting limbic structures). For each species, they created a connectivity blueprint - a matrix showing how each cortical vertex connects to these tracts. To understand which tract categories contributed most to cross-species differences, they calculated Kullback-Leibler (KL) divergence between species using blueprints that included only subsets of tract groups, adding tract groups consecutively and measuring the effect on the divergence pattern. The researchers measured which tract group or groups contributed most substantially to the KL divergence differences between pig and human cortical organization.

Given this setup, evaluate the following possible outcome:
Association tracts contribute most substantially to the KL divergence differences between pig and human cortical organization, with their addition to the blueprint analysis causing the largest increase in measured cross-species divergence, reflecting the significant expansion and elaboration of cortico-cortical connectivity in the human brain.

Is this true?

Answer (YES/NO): NO